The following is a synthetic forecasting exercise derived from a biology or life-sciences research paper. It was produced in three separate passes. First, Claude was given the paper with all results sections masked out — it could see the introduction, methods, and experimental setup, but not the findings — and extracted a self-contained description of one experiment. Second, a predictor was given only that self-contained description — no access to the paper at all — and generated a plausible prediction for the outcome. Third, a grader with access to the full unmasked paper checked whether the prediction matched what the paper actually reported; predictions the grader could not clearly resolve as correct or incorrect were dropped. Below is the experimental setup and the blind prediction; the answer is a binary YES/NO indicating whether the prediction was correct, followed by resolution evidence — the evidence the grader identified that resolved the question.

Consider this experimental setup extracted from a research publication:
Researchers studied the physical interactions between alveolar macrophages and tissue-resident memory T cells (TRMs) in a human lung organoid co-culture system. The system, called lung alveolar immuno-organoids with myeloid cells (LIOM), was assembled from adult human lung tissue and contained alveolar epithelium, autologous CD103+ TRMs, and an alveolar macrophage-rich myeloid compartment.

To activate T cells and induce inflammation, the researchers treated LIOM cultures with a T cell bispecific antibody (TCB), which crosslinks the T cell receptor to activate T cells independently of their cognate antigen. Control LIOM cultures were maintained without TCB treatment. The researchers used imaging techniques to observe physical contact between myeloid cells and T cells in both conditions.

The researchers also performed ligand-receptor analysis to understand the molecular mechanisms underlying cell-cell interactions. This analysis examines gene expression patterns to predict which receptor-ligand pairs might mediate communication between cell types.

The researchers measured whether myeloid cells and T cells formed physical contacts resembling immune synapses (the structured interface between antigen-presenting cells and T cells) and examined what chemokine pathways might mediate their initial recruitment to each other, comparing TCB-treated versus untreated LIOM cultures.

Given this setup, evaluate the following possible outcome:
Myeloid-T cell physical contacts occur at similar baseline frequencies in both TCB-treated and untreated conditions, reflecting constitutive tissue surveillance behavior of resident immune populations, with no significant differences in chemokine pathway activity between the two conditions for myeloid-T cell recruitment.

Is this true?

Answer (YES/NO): NO